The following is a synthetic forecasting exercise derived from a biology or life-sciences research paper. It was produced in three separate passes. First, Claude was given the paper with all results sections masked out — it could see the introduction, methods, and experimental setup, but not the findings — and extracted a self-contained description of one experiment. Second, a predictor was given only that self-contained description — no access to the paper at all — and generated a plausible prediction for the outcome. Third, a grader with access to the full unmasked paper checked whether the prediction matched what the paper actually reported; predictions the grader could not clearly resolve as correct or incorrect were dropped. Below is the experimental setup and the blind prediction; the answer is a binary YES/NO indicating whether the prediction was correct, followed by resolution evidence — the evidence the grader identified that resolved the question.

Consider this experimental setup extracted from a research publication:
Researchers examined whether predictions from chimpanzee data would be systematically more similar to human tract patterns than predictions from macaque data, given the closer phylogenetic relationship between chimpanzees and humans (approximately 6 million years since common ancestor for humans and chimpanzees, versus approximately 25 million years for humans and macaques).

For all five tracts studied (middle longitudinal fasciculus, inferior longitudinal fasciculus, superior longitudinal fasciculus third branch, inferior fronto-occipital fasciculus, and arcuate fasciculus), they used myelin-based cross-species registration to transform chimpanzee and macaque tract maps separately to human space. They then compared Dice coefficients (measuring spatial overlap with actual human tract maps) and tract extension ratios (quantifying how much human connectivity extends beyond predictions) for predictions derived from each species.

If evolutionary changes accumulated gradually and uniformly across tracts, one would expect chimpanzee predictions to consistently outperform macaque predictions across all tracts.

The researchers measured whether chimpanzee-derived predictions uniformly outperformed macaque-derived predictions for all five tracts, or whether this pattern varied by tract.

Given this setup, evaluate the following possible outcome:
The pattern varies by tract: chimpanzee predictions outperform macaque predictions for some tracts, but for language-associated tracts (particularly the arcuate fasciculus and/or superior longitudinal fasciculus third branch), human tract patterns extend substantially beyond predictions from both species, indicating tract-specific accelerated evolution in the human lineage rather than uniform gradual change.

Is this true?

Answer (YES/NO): NO